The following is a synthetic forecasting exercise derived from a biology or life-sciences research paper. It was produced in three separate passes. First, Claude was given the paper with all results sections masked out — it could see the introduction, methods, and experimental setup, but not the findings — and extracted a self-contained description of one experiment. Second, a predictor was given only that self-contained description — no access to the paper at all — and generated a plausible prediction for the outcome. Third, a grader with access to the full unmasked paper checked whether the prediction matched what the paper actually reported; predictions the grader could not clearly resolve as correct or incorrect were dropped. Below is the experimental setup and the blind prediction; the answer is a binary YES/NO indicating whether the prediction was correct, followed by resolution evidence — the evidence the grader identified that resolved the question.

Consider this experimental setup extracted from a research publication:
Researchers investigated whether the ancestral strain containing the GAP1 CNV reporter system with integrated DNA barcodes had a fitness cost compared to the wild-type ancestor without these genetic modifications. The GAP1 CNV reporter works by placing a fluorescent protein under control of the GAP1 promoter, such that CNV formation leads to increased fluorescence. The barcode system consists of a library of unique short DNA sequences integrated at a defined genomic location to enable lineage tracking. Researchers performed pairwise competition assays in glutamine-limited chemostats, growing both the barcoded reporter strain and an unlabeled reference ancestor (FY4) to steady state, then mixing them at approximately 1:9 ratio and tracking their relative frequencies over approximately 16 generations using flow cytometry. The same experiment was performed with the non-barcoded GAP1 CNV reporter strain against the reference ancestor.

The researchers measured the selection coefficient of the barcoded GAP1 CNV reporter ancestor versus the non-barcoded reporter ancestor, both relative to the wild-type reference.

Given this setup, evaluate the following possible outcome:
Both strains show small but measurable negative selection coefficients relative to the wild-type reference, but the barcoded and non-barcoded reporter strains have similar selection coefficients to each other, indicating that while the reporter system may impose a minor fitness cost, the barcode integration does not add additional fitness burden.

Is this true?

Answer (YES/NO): NO